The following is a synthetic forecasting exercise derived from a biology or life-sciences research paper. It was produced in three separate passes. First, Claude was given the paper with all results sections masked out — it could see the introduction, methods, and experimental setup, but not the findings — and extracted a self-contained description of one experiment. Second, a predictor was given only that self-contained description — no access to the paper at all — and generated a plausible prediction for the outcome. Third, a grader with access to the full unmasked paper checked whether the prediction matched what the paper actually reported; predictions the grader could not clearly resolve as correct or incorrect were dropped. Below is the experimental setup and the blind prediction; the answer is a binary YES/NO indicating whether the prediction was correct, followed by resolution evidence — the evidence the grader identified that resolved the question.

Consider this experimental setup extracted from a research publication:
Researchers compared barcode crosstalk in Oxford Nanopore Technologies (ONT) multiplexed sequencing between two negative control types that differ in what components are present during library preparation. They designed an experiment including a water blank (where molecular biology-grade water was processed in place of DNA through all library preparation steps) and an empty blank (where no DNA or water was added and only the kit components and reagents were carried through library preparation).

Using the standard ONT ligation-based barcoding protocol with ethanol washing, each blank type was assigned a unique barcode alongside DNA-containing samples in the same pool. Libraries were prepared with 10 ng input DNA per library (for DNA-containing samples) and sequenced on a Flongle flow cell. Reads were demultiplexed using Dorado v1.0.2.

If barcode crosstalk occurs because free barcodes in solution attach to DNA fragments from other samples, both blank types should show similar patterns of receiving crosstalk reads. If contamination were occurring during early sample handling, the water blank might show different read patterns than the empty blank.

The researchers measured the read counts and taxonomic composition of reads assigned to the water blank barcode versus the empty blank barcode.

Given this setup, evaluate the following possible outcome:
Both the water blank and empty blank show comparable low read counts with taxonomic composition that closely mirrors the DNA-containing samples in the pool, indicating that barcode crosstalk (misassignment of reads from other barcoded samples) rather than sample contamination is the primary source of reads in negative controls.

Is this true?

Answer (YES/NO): NO